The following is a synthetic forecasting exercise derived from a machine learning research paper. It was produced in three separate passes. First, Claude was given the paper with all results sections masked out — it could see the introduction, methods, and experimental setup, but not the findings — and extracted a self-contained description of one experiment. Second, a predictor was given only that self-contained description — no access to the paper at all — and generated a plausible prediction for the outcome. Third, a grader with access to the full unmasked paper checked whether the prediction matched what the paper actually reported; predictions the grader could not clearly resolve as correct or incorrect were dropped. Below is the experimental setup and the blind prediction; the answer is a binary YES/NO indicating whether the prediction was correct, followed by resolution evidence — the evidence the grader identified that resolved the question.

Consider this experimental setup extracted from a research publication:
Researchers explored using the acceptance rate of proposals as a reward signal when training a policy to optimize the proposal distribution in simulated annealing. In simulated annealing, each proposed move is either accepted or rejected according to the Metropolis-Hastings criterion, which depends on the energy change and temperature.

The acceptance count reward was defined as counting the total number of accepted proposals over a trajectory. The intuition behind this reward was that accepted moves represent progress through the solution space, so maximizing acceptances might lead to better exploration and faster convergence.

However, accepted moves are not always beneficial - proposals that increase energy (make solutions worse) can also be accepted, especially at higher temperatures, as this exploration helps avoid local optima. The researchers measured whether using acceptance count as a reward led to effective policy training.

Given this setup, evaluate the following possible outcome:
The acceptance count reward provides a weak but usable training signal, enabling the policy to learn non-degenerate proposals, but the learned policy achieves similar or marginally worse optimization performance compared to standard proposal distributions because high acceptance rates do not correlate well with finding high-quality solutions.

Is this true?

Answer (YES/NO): NO